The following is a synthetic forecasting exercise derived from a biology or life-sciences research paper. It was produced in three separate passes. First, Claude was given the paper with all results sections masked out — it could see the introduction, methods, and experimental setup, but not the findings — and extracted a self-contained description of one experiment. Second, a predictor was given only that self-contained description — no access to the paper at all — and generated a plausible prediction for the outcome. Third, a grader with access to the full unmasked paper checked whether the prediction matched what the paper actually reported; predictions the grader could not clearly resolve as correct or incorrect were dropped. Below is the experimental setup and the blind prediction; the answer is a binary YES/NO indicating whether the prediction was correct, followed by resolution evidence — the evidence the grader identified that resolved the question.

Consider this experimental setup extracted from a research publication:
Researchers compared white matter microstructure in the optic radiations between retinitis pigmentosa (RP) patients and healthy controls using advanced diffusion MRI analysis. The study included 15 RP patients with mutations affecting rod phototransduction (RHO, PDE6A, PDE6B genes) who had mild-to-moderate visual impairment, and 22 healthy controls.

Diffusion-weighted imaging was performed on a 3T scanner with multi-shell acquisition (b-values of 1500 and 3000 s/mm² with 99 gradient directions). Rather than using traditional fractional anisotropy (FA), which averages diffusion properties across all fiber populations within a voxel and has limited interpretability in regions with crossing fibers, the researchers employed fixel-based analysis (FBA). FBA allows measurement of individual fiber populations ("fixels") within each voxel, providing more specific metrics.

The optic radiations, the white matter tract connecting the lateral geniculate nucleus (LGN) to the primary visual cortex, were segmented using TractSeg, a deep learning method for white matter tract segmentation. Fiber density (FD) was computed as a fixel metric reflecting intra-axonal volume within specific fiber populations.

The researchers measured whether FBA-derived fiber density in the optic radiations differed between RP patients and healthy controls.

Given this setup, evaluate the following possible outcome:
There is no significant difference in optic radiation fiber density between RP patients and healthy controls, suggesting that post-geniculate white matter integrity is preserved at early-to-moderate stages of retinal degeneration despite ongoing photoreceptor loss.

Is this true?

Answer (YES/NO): NO